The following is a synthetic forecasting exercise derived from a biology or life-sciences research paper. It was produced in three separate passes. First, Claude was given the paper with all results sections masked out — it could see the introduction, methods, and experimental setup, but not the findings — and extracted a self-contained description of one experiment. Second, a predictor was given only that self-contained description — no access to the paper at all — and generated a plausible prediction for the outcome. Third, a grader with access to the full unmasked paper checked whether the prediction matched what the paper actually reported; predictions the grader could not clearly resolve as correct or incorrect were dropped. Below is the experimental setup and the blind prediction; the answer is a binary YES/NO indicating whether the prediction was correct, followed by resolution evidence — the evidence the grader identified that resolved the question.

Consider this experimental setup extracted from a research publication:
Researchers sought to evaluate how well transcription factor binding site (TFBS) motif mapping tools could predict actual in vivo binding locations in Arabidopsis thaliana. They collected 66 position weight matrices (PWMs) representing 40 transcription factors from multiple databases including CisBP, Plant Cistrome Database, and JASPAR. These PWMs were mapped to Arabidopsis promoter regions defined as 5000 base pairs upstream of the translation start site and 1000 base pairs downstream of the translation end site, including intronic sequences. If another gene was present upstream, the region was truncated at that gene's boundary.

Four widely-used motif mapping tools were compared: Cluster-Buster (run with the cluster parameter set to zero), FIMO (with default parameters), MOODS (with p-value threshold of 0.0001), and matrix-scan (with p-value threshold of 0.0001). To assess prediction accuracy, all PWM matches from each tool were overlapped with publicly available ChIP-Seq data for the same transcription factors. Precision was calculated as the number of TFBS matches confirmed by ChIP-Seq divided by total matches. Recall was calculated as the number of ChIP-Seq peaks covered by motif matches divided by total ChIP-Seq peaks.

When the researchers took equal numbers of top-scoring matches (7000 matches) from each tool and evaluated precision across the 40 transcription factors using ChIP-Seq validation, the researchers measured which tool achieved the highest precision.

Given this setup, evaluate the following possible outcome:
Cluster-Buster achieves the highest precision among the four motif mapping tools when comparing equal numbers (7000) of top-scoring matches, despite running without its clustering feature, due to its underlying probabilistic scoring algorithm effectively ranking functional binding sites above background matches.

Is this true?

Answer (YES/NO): NO